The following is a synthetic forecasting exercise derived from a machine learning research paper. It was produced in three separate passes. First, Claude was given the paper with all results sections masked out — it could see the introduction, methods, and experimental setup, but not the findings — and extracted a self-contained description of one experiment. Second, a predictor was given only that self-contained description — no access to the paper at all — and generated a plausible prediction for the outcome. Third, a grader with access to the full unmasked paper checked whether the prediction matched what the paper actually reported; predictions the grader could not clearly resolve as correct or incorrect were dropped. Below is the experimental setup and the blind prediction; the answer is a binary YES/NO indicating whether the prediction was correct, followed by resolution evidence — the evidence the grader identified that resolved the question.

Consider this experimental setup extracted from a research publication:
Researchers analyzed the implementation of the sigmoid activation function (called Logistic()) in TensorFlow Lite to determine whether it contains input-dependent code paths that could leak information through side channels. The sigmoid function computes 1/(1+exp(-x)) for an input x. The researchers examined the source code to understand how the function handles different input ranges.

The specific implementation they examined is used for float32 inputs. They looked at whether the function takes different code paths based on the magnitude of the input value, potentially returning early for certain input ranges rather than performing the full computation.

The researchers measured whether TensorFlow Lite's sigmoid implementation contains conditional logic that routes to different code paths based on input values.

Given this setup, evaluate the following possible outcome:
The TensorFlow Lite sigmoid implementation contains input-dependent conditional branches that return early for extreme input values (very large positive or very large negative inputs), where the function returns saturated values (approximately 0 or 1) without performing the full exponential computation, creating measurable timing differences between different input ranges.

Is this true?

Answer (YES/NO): YES